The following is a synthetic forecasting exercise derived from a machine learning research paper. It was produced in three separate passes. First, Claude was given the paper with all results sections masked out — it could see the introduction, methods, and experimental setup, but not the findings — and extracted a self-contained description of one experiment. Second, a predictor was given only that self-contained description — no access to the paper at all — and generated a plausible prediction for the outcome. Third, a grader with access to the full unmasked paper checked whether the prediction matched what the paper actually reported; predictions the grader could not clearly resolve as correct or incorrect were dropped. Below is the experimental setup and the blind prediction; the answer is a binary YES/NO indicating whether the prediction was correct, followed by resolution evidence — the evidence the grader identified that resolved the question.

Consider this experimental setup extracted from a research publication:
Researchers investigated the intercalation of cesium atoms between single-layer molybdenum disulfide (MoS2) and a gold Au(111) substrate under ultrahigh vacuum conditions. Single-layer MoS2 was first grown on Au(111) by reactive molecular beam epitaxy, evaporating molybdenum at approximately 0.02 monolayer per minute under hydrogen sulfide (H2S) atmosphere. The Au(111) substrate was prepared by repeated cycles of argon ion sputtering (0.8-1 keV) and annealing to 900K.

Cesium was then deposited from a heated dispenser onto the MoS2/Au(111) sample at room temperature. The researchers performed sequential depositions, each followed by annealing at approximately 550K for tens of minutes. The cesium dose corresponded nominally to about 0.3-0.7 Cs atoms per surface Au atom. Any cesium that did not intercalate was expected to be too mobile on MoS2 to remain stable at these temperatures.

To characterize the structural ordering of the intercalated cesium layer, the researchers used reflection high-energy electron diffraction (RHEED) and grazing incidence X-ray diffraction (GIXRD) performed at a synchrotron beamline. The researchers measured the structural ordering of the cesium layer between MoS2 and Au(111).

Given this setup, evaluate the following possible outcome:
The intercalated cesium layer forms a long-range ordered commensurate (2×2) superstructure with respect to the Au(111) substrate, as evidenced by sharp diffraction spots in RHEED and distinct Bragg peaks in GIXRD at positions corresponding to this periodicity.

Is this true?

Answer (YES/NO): NO